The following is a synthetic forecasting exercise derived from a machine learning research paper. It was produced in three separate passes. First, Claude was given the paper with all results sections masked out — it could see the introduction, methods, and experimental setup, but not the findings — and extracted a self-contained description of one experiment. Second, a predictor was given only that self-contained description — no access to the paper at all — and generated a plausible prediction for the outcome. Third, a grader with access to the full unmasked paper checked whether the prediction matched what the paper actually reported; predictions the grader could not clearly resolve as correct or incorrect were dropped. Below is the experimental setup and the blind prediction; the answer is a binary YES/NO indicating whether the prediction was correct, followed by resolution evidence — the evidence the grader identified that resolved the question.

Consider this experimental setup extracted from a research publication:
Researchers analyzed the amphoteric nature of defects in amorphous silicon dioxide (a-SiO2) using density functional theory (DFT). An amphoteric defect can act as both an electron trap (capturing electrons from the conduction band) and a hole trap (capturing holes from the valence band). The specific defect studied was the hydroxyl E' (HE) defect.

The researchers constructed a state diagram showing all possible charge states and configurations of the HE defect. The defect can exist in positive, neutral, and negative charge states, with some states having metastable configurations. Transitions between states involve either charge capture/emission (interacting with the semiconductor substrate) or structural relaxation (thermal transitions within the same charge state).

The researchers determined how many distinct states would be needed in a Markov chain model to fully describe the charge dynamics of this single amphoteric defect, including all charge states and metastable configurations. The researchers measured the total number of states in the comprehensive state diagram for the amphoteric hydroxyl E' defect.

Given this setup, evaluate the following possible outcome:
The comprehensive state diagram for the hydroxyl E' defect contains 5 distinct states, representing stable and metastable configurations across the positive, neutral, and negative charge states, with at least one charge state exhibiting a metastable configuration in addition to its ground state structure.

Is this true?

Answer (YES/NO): NO